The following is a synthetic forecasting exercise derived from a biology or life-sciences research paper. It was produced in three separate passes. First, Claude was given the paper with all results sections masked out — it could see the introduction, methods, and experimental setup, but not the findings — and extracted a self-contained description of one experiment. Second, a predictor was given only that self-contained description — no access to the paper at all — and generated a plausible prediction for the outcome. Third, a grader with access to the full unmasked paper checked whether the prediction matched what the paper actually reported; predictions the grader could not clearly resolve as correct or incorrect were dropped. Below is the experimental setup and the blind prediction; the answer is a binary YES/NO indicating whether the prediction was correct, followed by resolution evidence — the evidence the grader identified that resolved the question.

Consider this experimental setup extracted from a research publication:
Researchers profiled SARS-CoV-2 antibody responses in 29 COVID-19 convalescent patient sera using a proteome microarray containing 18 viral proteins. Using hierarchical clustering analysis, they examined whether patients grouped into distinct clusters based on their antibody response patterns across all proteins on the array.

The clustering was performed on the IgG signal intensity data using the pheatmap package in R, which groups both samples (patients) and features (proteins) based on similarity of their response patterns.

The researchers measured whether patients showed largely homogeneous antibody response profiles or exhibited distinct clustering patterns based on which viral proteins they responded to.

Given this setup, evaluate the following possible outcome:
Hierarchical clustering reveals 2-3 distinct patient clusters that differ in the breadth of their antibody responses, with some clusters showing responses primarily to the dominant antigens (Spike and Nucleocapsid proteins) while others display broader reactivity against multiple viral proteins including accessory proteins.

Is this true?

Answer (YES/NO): NO